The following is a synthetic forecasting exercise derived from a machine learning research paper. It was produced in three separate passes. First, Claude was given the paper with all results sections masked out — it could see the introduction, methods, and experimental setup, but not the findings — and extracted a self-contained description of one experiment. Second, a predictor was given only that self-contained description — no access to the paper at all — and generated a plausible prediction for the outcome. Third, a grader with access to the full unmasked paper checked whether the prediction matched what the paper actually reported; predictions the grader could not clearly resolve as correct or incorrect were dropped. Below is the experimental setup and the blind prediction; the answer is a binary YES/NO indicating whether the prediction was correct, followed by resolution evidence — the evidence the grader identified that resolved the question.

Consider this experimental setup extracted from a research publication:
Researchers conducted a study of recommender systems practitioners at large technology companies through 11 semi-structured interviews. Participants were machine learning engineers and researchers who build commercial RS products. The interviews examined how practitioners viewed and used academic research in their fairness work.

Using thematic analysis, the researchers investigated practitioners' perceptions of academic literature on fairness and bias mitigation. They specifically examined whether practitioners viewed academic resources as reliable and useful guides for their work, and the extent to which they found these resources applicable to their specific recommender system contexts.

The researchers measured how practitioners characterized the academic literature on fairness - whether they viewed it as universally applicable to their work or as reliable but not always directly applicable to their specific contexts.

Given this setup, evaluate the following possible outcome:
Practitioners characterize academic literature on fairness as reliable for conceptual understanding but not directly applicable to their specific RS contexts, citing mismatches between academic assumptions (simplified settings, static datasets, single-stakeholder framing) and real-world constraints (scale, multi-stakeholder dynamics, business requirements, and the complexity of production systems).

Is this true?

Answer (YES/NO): YES